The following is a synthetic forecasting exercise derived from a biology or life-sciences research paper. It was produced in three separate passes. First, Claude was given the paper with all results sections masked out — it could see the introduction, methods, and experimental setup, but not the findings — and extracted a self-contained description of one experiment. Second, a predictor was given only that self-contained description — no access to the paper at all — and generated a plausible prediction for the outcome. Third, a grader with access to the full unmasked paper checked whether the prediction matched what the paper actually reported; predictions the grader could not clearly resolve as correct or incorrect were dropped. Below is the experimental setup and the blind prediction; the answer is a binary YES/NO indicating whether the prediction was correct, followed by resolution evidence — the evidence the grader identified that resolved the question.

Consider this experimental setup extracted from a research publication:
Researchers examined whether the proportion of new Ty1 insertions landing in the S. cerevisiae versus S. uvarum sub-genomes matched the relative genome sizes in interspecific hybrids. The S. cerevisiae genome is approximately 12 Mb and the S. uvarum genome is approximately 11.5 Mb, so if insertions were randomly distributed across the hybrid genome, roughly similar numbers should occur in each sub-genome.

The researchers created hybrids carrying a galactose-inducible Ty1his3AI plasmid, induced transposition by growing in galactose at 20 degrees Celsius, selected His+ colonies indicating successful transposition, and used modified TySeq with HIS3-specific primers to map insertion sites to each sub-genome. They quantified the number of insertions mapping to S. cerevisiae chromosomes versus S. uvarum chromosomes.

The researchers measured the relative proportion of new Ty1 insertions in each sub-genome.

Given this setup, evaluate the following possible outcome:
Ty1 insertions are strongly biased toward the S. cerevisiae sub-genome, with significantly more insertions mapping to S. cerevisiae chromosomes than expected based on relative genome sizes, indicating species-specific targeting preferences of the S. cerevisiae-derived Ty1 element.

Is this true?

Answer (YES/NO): NO